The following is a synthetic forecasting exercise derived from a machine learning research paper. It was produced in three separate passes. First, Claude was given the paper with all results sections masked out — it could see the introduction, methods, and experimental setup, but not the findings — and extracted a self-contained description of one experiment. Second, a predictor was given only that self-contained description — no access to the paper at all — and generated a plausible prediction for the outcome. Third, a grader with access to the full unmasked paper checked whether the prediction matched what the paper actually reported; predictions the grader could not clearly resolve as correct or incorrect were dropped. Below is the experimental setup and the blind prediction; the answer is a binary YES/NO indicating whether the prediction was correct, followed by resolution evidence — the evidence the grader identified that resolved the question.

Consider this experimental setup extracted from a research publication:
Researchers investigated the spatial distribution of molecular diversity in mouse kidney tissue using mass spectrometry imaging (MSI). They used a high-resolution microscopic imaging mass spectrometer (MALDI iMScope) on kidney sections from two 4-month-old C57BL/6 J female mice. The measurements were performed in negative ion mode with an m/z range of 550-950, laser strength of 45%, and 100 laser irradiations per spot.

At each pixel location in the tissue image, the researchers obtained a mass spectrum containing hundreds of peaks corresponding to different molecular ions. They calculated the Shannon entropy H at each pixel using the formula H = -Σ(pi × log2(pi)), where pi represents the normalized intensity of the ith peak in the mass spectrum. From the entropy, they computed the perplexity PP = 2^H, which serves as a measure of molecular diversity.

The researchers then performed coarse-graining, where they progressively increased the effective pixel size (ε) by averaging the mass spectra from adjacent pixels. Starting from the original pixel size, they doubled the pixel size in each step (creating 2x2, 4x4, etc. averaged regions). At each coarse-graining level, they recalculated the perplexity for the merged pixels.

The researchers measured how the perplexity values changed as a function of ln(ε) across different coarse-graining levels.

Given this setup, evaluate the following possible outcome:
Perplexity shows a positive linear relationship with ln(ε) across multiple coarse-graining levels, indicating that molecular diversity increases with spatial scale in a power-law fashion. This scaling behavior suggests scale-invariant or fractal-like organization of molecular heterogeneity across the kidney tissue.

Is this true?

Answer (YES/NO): NO